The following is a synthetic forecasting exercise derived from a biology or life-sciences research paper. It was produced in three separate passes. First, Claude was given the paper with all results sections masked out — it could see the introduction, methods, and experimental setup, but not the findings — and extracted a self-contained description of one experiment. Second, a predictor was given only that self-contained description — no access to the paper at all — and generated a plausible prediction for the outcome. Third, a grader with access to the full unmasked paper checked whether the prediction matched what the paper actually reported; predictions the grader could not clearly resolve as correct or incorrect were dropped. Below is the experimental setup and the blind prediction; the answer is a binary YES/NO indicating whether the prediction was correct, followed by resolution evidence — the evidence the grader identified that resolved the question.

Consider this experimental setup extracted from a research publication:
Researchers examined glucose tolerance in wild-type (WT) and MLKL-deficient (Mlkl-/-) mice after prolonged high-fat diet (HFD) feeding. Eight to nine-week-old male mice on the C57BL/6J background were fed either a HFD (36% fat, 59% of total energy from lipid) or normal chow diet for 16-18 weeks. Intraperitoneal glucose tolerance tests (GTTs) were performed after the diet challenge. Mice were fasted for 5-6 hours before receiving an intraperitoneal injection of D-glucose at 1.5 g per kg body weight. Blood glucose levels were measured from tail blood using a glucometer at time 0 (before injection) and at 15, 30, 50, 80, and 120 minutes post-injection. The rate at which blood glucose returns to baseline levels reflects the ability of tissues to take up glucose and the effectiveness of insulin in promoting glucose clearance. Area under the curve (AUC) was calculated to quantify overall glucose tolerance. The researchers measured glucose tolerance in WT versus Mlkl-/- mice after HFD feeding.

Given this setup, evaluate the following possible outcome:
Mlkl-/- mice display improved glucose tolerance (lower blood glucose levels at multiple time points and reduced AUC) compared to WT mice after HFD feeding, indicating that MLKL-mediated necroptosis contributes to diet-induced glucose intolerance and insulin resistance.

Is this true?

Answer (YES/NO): YES